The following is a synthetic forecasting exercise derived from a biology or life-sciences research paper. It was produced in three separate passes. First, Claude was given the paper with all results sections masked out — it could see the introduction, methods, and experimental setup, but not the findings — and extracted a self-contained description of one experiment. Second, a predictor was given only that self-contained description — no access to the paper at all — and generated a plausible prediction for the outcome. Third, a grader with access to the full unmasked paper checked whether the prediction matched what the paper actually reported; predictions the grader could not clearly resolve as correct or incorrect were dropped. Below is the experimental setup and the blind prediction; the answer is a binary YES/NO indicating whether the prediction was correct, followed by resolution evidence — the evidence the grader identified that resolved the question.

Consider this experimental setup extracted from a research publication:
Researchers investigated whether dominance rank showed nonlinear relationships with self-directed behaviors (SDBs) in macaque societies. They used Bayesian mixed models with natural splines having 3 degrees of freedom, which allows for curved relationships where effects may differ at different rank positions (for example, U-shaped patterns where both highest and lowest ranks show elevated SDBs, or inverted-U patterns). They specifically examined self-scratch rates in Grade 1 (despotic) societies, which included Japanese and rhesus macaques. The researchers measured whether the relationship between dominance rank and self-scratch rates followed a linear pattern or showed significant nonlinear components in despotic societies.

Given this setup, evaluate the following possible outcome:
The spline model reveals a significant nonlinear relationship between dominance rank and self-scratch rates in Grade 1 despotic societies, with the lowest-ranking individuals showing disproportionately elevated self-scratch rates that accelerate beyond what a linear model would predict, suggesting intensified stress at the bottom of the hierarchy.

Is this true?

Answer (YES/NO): NO